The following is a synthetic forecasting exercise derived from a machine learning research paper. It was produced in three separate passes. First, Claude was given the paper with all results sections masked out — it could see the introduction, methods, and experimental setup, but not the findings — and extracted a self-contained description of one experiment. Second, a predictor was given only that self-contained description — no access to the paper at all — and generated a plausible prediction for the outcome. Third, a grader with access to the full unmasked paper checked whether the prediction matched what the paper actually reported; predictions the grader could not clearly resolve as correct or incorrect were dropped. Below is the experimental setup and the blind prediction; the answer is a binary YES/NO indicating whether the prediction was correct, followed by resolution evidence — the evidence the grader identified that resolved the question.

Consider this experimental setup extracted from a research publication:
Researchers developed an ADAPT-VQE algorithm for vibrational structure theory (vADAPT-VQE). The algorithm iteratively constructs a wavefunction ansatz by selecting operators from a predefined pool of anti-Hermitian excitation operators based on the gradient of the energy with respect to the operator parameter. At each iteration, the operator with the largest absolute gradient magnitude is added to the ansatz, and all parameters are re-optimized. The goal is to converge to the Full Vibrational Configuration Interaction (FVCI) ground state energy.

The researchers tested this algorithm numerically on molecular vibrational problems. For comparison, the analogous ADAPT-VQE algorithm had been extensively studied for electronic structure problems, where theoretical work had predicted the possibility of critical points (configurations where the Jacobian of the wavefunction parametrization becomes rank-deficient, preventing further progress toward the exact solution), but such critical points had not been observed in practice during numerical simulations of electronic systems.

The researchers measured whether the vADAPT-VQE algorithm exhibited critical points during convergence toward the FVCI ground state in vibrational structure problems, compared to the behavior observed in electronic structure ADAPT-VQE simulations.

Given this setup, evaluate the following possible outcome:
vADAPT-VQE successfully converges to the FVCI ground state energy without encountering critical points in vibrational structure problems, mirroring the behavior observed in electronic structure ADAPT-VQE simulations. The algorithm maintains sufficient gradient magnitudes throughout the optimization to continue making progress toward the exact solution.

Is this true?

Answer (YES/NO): NO